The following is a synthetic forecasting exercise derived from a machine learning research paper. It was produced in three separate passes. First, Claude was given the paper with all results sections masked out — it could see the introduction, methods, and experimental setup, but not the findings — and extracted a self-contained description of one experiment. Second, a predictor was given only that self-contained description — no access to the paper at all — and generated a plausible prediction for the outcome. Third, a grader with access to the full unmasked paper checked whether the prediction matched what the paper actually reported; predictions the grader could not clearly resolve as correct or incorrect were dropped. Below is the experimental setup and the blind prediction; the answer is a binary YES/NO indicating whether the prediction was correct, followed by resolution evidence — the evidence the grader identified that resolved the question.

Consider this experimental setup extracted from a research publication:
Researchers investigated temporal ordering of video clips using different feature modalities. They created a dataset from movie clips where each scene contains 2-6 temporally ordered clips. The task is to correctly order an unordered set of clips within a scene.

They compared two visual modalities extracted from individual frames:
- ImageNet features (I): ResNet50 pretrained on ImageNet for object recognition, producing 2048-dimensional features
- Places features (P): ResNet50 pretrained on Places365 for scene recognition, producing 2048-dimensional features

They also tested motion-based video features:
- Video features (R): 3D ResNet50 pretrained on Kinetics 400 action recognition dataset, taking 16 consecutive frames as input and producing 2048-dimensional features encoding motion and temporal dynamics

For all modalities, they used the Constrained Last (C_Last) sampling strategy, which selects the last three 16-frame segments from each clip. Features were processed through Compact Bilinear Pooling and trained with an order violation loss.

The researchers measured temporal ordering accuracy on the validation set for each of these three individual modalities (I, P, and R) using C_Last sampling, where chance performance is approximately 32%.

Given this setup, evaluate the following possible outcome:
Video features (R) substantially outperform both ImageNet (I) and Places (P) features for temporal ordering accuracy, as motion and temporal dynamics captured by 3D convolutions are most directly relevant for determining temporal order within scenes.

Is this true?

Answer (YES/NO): NO